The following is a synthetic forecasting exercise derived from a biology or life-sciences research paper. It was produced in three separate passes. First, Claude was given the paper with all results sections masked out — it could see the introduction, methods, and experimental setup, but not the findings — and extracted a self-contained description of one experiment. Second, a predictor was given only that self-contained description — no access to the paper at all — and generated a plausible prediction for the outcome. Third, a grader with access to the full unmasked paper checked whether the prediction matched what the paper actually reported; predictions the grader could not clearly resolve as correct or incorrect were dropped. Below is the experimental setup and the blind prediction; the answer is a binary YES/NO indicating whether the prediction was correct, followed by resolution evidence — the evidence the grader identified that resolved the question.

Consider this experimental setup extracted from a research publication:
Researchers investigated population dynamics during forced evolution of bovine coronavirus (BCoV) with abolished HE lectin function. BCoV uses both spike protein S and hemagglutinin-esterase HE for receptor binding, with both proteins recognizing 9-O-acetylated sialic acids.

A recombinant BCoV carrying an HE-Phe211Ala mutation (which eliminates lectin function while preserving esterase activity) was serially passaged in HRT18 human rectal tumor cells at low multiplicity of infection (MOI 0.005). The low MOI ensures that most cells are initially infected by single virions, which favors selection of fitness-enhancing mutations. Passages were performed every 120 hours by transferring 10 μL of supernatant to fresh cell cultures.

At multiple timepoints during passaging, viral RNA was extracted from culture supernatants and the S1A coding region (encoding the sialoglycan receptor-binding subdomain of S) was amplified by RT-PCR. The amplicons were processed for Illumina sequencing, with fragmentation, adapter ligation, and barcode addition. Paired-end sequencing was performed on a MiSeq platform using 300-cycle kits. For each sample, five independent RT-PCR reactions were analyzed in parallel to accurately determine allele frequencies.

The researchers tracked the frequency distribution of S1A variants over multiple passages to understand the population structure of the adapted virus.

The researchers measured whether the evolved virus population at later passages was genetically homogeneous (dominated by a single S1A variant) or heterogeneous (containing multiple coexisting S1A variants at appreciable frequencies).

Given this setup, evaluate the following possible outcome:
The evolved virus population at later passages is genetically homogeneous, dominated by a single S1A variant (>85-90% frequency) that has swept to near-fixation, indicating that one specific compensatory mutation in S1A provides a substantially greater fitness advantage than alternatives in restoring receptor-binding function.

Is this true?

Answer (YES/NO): NO